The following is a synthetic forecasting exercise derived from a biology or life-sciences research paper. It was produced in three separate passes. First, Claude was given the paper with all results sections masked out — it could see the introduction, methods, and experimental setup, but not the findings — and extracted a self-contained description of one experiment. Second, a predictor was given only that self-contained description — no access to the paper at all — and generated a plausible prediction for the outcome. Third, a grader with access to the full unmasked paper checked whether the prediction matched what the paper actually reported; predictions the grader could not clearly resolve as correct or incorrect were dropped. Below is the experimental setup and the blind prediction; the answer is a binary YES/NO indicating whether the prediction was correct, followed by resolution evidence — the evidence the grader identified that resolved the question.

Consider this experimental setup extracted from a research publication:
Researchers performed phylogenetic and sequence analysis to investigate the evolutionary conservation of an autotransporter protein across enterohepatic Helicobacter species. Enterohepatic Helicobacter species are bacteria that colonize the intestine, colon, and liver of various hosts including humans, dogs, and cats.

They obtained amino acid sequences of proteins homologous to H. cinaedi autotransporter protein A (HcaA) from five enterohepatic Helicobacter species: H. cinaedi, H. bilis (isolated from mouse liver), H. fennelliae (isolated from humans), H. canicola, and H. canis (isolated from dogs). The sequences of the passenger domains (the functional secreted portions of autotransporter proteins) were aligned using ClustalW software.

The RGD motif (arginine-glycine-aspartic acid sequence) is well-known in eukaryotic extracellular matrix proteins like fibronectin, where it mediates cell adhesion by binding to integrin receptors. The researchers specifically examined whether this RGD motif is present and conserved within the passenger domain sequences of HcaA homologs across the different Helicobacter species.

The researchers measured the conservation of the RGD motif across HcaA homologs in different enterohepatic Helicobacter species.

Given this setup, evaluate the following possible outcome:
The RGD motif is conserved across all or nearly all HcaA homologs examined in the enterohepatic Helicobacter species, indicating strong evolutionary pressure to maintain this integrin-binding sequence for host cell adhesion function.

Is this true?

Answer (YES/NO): NO